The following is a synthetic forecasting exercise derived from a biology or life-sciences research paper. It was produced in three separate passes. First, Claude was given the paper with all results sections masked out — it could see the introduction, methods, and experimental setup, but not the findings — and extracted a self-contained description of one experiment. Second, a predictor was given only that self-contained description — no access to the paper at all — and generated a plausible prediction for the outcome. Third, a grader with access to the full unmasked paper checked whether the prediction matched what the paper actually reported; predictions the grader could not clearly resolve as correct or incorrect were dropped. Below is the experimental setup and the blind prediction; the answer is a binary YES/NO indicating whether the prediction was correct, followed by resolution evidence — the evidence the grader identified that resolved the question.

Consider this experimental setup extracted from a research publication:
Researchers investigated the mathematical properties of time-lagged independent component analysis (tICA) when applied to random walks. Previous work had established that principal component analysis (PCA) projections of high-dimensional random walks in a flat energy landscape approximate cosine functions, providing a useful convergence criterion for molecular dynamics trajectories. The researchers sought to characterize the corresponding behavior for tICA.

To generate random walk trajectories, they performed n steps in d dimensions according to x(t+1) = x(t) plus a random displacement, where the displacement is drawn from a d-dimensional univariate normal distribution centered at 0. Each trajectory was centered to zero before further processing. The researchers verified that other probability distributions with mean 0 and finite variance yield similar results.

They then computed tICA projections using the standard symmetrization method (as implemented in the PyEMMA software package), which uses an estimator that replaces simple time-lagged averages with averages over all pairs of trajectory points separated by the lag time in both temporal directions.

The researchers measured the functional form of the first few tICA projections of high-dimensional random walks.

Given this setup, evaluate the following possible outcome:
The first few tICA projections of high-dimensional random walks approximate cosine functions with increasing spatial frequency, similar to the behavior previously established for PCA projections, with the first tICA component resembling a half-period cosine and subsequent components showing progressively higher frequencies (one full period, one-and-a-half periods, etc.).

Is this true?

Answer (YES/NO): NO